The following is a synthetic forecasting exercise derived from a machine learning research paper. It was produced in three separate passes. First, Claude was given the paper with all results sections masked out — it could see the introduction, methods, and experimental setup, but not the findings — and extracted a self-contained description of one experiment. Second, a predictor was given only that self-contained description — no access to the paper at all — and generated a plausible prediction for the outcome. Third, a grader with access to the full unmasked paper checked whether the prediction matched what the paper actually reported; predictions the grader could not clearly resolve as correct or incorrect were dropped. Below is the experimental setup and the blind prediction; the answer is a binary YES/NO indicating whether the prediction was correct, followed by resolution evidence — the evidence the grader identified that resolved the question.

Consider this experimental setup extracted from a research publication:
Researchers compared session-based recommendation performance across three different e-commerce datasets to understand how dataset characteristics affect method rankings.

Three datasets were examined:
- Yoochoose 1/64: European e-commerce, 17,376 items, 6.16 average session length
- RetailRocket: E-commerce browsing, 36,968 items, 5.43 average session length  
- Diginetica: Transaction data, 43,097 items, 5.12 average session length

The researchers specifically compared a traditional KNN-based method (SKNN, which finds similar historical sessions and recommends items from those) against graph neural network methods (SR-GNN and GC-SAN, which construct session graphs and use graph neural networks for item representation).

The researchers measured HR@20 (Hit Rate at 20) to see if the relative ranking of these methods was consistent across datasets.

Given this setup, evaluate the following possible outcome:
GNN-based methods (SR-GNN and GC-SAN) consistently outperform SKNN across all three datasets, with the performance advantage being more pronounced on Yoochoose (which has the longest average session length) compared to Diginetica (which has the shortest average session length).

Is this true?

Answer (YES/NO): NO